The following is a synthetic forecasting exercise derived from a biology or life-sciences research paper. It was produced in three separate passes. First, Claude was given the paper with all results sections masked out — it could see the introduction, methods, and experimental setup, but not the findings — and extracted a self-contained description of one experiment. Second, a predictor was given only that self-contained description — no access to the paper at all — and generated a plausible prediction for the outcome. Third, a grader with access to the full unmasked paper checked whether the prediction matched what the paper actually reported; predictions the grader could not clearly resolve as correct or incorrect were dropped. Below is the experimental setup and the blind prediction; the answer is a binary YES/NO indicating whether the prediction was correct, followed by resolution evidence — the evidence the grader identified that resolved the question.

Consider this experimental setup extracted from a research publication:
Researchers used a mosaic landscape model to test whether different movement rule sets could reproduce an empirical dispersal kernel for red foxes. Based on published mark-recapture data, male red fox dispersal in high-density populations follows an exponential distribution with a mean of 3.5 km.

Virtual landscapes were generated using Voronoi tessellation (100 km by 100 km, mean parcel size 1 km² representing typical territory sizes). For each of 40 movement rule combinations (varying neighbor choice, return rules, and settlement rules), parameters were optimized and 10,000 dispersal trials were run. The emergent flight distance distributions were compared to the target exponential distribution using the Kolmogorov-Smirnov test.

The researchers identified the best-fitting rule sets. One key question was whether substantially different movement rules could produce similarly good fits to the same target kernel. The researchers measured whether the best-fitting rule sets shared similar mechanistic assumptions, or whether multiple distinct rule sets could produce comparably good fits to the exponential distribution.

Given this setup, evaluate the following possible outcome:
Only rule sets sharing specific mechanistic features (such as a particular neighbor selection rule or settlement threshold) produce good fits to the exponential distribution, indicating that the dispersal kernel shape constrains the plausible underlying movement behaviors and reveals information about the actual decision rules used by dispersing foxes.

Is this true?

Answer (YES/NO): NO